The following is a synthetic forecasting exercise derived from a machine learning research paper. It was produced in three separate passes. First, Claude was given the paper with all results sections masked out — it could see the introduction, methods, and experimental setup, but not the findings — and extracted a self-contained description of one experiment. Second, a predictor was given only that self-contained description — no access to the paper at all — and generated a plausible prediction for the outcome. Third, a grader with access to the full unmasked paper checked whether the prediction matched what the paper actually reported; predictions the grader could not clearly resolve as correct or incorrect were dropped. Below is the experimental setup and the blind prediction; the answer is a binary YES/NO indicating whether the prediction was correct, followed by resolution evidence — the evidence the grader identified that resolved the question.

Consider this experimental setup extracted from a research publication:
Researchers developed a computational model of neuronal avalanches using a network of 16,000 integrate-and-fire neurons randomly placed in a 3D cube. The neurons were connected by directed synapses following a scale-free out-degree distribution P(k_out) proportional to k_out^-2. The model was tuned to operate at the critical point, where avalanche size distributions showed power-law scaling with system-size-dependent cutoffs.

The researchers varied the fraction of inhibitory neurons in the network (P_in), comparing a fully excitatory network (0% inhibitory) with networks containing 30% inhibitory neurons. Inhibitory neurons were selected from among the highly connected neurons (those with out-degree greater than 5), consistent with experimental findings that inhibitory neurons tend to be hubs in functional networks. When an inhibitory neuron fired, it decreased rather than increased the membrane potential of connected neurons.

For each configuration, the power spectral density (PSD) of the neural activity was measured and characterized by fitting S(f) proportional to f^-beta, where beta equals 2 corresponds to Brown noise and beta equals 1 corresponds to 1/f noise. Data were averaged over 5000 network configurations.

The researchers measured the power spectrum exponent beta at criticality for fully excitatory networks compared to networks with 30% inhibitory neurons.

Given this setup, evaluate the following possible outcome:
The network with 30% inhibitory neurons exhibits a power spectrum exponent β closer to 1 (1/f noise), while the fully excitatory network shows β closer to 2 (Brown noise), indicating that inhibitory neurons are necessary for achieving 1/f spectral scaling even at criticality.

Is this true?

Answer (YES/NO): NO